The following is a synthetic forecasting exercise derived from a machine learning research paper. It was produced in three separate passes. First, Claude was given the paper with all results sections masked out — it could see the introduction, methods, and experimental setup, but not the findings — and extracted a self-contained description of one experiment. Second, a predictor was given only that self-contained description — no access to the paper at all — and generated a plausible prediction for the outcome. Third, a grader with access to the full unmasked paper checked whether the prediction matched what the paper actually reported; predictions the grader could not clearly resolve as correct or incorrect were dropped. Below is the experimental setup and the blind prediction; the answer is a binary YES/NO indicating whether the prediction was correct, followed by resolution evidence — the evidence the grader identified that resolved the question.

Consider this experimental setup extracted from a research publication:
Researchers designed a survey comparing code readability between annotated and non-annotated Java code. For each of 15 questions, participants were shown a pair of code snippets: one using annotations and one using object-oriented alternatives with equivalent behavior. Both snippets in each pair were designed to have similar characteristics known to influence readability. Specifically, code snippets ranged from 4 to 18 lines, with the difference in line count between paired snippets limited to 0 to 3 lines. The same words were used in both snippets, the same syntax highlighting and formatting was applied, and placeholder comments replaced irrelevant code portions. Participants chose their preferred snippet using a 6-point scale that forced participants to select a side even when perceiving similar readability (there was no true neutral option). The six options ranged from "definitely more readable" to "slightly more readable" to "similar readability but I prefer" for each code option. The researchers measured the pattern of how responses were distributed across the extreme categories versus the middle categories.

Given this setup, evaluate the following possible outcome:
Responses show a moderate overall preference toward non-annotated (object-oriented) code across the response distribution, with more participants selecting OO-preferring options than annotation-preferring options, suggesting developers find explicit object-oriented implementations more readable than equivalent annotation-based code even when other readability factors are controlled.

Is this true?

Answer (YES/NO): NO